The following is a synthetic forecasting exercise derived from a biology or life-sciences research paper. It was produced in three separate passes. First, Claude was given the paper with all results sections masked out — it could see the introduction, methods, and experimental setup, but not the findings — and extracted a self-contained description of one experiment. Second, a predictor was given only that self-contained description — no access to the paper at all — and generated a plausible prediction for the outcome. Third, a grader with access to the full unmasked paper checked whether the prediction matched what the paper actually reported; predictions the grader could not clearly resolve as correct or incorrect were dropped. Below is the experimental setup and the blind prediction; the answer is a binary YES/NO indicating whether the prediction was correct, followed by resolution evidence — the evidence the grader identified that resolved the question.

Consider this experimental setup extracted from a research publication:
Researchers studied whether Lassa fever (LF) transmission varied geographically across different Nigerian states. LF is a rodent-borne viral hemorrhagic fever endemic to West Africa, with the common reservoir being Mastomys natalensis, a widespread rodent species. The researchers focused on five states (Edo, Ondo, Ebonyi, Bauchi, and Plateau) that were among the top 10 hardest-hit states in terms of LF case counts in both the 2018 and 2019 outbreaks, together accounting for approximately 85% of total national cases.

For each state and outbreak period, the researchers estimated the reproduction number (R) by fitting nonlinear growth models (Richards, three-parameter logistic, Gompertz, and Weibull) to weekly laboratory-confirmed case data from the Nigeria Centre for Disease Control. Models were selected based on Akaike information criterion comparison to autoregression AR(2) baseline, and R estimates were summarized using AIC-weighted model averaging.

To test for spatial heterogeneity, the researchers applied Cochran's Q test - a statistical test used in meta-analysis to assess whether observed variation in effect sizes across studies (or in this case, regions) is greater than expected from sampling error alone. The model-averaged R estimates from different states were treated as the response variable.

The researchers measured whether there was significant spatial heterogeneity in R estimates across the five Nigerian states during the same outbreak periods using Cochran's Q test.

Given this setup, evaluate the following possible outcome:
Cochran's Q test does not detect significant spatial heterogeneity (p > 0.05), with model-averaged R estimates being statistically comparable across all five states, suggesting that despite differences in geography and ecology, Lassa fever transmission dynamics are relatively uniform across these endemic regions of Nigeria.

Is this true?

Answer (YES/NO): NO